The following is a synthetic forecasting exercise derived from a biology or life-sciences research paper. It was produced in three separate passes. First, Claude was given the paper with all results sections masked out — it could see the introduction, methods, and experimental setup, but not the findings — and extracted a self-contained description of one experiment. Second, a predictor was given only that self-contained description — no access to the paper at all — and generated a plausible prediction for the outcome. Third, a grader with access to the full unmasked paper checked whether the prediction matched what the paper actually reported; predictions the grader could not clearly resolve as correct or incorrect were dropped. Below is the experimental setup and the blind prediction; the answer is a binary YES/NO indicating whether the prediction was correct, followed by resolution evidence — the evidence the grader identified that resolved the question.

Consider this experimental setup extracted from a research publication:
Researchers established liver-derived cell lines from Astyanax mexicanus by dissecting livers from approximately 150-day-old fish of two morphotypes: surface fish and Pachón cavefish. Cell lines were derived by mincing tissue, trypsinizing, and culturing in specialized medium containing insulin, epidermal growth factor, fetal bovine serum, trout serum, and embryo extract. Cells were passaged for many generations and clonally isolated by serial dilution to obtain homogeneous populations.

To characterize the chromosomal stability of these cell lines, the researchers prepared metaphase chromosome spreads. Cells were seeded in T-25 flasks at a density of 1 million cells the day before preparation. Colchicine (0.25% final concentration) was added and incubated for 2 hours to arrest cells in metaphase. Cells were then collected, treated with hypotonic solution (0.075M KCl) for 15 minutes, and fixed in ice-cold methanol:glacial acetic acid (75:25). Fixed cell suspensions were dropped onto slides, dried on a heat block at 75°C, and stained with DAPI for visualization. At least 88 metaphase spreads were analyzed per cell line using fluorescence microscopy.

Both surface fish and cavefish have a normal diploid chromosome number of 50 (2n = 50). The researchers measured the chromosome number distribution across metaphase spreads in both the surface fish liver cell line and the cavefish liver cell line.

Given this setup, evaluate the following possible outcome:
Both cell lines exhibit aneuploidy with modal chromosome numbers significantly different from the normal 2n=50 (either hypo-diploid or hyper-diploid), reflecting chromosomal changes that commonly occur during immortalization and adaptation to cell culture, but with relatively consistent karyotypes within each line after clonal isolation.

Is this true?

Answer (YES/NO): NO